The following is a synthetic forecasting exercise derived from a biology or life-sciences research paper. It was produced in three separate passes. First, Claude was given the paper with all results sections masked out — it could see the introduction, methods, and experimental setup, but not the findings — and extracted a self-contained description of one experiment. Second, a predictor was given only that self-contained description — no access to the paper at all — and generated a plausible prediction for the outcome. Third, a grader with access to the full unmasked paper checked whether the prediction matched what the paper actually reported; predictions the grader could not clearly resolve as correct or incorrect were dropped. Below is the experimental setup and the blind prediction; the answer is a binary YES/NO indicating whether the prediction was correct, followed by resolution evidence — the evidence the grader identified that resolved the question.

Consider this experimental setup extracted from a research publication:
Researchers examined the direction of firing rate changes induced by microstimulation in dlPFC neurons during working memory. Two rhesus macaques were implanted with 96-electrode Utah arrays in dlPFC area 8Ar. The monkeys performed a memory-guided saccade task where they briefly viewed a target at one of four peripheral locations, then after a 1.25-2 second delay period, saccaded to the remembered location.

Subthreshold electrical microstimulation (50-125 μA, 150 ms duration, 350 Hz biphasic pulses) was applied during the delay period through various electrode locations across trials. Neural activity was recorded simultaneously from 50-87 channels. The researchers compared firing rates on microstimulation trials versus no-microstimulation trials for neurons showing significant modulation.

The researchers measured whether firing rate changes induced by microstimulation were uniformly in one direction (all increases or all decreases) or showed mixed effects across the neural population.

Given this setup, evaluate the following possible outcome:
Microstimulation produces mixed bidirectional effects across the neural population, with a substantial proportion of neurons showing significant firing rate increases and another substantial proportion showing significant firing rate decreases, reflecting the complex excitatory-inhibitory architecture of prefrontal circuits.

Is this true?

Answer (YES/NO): NO